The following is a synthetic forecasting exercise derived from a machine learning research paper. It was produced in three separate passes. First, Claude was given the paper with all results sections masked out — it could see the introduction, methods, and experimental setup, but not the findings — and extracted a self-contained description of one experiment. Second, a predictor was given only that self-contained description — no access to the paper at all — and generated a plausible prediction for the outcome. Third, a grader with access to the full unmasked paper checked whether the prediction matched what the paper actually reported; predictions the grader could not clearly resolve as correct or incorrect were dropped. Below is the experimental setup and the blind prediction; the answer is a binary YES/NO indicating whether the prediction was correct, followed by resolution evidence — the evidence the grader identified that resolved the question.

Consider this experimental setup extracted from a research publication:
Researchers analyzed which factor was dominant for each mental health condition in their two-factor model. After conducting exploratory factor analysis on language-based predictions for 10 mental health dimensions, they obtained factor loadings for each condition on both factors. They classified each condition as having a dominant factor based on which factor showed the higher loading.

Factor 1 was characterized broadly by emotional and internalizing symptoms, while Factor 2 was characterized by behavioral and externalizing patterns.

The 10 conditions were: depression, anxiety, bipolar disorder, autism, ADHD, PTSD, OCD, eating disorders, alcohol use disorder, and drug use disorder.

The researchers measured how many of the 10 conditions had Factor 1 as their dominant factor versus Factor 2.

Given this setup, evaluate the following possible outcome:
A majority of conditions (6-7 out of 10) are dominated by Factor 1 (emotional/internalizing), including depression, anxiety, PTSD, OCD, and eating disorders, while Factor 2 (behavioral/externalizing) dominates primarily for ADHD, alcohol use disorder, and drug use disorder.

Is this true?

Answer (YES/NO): NO